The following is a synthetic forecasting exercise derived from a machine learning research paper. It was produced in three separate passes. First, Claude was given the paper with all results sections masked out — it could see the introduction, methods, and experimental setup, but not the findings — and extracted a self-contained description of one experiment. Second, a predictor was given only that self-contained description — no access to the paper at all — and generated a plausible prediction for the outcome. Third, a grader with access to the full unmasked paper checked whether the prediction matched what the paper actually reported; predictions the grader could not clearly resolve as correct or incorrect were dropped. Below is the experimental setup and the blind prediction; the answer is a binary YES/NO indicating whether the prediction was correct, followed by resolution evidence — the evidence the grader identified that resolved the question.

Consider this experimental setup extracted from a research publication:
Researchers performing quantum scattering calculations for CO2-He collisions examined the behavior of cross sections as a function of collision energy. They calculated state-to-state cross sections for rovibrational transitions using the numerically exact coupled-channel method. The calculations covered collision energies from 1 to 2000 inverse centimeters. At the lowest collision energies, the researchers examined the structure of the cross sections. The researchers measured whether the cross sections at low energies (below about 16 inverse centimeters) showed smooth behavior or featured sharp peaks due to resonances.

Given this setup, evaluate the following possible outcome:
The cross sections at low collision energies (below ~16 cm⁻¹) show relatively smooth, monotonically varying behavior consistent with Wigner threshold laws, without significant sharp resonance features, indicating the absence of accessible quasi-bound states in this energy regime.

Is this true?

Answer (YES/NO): NO